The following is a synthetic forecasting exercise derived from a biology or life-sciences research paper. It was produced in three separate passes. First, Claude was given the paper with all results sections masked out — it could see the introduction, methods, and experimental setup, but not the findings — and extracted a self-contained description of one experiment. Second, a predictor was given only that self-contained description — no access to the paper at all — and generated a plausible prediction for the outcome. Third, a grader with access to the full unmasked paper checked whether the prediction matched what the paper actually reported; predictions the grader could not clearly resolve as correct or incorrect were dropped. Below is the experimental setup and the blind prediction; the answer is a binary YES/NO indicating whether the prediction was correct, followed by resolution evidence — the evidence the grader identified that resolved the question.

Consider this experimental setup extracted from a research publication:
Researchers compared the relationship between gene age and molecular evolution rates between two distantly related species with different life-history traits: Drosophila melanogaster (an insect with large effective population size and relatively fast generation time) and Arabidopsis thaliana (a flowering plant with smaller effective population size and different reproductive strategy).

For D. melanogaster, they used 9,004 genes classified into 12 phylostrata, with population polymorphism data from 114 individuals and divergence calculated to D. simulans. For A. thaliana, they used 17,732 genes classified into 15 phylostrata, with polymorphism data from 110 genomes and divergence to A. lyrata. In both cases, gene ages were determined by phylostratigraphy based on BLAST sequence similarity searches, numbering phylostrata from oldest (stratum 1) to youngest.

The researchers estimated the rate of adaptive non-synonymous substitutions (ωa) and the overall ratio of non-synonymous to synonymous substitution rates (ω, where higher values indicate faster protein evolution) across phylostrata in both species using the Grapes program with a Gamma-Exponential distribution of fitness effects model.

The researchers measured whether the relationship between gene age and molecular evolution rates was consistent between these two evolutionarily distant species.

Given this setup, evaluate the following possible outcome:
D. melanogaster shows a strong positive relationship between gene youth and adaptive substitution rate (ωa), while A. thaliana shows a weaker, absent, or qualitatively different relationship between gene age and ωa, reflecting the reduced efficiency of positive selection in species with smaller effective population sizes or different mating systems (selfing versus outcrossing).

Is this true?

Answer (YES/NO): NO